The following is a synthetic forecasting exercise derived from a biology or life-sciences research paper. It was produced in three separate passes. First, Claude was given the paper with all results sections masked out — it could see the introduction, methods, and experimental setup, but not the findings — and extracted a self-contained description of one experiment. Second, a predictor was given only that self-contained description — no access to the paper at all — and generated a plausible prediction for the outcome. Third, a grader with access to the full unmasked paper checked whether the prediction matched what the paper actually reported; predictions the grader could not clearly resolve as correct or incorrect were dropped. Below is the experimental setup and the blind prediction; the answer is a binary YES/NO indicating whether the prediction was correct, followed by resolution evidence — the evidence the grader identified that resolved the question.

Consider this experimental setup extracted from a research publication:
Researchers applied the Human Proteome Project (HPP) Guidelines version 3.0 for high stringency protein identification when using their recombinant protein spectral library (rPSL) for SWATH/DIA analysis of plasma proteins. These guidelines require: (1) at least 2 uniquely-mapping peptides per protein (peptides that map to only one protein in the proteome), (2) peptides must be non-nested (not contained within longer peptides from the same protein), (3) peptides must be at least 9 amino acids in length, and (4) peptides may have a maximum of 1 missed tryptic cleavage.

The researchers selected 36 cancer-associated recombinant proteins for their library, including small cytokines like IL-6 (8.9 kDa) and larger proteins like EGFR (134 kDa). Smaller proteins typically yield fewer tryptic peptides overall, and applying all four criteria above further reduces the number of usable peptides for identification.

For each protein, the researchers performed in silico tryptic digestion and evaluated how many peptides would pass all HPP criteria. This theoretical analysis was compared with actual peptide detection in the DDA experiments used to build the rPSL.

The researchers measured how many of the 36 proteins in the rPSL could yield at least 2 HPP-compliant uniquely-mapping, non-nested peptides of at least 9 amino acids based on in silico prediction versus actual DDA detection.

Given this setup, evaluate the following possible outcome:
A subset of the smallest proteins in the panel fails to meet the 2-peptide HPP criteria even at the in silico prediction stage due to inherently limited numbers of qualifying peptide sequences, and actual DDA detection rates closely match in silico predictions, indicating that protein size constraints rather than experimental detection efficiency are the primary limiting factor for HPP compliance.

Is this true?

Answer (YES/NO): NO